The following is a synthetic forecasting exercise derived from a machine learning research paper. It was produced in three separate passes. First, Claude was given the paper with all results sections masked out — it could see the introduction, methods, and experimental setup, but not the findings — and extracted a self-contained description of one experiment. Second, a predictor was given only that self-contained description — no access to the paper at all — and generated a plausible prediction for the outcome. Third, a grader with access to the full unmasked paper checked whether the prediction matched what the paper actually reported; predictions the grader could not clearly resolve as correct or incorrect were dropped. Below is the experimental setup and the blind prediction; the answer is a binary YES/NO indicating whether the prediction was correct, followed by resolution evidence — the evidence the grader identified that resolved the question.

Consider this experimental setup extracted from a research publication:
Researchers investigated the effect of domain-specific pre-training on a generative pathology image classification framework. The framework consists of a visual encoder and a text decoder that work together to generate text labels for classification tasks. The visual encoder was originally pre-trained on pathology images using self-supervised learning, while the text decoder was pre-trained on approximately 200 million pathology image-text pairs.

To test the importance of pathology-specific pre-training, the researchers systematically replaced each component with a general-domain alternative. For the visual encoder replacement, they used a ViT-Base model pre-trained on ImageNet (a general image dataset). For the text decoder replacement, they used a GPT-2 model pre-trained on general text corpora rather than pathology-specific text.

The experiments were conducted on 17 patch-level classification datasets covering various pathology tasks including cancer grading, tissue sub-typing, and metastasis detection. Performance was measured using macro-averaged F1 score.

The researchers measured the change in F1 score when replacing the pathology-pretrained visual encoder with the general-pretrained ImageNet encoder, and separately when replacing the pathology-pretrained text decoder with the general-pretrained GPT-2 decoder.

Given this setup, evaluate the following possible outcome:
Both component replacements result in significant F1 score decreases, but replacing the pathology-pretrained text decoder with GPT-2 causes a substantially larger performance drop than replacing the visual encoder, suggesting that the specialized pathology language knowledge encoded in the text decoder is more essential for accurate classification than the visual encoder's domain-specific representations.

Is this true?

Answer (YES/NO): NO